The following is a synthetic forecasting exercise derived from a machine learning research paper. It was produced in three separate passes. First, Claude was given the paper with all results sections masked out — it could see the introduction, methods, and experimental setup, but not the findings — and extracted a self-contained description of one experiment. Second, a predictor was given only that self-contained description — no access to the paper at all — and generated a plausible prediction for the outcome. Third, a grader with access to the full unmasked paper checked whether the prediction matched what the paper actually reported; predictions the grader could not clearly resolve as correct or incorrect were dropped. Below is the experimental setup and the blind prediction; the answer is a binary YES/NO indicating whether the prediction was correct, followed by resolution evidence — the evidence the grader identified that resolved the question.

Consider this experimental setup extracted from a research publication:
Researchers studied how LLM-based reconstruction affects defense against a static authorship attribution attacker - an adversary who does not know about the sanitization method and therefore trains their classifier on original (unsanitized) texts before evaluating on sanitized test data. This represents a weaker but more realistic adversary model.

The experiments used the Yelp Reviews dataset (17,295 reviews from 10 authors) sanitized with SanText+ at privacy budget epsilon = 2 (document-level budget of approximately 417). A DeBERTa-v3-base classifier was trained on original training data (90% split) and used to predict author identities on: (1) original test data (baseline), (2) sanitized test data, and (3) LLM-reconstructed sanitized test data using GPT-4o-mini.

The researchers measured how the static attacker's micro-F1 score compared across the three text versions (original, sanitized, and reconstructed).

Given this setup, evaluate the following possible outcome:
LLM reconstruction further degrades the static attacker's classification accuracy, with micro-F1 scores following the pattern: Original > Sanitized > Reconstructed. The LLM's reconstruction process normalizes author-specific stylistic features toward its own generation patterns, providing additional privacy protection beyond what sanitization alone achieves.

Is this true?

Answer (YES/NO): YES